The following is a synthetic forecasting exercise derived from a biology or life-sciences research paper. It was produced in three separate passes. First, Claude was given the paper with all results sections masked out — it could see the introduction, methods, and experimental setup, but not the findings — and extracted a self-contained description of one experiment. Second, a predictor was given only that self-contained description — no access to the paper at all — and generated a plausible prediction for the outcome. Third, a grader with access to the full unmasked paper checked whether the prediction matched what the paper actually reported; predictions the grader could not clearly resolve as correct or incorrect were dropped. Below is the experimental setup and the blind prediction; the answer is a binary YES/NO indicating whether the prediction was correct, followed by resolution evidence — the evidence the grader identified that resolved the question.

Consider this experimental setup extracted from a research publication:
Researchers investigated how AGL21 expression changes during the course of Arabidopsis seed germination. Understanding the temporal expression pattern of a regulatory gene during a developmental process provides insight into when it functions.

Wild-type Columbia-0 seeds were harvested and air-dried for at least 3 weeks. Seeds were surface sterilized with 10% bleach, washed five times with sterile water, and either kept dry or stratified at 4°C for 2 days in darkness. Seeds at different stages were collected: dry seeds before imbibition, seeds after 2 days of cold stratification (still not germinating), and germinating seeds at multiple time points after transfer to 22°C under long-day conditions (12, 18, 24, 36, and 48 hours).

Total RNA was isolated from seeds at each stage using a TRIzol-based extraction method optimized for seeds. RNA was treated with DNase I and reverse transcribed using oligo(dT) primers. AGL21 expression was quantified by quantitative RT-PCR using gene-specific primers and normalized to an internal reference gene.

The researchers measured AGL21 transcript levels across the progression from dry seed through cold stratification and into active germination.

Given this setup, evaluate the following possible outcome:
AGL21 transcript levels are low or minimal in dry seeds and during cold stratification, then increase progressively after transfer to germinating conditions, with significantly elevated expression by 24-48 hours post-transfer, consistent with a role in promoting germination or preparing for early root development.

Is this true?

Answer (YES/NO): NO